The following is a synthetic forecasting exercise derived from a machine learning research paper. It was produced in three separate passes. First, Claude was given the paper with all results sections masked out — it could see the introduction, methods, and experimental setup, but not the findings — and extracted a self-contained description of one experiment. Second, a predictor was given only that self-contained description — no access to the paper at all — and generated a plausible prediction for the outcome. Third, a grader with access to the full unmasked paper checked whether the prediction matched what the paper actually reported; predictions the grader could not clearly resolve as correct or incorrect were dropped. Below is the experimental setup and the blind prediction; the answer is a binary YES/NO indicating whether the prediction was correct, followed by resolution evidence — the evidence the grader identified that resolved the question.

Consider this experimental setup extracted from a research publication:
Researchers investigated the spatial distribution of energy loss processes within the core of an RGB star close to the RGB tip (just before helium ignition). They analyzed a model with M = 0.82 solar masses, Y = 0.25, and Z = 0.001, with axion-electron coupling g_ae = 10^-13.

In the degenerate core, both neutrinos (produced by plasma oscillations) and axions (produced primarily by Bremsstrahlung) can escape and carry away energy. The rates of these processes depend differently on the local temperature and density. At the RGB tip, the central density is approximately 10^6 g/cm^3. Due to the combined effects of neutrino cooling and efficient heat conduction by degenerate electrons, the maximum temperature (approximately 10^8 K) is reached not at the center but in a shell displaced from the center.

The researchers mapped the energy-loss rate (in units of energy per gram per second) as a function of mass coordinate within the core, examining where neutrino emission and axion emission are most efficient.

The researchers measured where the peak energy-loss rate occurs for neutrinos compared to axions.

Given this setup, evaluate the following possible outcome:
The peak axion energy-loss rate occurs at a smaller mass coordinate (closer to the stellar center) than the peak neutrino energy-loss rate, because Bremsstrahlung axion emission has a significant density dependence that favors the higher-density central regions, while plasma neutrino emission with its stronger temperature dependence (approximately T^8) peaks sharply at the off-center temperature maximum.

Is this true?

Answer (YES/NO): NO